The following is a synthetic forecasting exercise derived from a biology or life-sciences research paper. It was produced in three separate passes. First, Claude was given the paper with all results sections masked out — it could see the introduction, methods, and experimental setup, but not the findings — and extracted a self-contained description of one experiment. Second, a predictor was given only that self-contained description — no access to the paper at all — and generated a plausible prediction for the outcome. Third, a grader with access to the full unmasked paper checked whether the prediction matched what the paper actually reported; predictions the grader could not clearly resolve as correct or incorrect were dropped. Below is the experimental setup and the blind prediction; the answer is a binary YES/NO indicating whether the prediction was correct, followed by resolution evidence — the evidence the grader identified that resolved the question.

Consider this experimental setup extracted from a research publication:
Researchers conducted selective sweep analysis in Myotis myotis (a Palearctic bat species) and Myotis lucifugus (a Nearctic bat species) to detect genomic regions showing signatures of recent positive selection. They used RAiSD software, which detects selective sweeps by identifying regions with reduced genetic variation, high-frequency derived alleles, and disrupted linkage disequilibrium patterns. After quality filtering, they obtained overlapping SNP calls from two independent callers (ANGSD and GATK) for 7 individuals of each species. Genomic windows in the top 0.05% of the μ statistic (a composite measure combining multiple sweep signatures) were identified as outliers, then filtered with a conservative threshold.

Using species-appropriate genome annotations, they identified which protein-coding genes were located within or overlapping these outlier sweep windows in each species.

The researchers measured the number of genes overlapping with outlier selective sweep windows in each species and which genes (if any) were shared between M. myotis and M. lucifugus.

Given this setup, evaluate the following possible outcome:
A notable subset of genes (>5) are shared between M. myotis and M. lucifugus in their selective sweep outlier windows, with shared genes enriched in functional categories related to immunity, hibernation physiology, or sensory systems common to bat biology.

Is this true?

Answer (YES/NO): NO